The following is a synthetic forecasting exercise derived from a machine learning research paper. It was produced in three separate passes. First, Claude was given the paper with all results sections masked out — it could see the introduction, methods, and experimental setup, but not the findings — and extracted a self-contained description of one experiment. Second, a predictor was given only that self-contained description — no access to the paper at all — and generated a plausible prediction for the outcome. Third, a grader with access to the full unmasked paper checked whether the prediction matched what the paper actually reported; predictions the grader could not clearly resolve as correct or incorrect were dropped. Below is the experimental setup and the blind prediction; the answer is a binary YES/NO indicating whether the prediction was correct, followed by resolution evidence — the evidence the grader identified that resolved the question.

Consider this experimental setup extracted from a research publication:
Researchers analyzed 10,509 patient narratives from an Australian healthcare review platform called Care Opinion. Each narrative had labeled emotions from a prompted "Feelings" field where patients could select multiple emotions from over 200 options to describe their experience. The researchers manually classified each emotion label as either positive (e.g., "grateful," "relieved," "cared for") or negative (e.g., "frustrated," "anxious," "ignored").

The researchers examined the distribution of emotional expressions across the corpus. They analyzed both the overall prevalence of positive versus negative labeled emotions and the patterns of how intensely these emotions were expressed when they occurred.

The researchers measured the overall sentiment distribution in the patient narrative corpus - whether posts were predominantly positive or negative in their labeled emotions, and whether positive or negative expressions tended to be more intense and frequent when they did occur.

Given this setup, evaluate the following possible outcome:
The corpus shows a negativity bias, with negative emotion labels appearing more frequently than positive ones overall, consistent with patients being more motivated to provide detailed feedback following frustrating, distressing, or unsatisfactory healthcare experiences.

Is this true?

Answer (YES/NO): NO